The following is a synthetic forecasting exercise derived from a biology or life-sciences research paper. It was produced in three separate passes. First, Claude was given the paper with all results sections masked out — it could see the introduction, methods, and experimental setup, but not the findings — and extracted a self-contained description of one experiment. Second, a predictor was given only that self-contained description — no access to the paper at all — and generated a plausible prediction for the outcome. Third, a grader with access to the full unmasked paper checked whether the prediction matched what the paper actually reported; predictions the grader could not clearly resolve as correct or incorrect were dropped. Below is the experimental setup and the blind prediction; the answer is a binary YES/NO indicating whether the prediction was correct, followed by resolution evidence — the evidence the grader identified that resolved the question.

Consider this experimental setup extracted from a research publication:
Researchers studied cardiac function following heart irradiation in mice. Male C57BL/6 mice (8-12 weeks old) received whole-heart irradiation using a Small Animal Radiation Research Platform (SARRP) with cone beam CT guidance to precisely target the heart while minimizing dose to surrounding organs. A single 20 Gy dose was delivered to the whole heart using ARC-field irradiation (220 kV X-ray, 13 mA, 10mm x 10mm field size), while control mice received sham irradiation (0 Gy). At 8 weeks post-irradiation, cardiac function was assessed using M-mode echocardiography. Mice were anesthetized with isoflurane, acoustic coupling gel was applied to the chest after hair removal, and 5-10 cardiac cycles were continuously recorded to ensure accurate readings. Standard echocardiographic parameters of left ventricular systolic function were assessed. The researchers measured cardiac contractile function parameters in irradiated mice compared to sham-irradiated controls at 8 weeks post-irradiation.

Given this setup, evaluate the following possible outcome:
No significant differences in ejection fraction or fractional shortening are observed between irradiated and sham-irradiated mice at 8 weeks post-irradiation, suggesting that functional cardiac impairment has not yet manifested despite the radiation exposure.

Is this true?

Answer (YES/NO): NO